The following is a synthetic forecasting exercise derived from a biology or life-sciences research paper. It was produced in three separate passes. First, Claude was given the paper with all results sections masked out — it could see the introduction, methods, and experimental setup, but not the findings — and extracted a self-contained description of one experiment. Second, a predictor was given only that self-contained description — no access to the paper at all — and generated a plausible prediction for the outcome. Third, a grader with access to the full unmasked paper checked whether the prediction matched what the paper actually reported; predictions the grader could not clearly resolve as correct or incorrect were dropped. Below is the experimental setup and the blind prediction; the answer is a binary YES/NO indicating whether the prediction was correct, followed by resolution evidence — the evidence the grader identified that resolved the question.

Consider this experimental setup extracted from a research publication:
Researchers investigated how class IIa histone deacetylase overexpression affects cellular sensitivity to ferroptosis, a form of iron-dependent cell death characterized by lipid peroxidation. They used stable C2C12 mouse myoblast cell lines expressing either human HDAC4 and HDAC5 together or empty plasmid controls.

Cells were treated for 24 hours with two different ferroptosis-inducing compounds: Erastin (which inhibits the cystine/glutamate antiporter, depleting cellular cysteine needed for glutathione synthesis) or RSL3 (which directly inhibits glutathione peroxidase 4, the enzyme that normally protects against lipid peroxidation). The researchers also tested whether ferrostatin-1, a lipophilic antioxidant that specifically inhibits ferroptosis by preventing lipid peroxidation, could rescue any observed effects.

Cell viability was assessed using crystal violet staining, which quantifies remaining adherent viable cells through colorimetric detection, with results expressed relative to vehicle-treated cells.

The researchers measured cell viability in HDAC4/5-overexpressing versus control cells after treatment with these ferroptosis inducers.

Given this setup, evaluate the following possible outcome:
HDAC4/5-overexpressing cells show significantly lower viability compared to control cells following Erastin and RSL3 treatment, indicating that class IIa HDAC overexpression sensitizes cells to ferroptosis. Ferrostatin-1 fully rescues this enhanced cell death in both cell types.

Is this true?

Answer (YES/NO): NO